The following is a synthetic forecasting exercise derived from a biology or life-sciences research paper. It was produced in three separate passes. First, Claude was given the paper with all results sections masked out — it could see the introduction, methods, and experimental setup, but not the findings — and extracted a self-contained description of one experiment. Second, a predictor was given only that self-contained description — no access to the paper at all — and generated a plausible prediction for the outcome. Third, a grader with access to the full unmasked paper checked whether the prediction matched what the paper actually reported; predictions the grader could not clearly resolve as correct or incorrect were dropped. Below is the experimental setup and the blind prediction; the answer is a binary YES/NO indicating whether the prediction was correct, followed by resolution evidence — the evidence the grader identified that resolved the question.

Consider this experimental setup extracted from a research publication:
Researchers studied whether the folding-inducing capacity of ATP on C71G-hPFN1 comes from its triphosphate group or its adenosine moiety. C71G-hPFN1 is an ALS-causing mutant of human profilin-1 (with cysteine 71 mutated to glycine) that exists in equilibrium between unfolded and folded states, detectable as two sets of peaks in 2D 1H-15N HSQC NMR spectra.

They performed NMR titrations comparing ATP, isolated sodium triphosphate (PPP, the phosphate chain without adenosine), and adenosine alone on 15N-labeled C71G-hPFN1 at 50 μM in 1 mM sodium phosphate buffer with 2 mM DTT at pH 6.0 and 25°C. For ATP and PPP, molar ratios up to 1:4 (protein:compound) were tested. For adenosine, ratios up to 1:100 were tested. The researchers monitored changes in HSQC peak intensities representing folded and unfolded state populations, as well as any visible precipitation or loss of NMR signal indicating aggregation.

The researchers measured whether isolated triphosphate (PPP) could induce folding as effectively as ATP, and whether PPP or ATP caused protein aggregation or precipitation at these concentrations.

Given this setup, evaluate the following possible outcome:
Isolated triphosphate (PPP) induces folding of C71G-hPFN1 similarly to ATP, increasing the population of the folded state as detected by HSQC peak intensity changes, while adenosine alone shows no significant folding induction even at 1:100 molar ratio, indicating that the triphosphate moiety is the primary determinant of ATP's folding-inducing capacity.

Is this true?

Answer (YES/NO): YES